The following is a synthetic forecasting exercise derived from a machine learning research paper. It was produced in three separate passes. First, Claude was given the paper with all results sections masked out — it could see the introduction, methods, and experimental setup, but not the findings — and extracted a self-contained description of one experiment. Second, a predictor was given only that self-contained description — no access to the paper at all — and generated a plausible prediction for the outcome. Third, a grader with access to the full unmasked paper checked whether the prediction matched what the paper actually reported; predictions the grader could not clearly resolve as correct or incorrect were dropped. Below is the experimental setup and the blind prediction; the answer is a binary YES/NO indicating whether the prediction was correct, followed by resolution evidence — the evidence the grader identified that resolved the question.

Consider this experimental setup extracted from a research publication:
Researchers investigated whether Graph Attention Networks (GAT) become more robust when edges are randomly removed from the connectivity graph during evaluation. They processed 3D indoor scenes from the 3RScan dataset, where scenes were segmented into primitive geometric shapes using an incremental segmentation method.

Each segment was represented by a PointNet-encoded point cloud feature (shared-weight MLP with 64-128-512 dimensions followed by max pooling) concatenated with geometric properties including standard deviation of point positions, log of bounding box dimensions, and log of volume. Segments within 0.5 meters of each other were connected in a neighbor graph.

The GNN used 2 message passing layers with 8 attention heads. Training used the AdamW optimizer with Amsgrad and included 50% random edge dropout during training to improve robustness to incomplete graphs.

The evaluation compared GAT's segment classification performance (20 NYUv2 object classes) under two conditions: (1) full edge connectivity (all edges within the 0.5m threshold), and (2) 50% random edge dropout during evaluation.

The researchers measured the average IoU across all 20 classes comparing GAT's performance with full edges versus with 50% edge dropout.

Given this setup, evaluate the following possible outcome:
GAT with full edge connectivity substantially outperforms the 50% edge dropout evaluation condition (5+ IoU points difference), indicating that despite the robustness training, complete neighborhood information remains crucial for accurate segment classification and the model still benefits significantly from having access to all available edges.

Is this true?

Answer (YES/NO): NO